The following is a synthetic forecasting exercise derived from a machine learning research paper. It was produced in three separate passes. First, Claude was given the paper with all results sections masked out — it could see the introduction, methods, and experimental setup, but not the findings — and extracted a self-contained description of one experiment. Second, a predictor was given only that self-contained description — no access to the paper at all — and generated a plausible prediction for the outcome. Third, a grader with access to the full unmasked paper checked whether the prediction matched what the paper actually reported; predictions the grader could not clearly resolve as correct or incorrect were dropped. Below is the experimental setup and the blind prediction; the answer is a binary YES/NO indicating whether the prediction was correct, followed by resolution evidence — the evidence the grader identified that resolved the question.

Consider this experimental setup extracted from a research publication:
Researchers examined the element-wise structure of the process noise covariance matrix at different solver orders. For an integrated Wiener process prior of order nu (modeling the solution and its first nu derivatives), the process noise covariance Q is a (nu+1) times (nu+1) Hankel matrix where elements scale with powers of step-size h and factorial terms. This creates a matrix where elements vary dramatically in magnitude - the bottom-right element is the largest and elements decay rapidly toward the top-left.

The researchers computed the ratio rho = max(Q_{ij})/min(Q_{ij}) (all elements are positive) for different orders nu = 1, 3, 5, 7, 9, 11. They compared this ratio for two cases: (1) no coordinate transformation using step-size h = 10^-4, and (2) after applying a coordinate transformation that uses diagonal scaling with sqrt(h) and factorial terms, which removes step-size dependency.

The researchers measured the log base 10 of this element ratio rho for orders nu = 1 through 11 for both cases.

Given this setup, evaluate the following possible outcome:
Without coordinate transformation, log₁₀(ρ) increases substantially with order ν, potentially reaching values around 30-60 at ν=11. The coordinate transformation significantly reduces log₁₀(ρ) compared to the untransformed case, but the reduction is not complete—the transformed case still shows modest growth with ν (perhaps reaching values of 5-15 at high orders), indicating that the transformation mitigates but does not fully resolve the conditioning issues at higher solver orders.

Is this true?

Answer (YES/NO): NO